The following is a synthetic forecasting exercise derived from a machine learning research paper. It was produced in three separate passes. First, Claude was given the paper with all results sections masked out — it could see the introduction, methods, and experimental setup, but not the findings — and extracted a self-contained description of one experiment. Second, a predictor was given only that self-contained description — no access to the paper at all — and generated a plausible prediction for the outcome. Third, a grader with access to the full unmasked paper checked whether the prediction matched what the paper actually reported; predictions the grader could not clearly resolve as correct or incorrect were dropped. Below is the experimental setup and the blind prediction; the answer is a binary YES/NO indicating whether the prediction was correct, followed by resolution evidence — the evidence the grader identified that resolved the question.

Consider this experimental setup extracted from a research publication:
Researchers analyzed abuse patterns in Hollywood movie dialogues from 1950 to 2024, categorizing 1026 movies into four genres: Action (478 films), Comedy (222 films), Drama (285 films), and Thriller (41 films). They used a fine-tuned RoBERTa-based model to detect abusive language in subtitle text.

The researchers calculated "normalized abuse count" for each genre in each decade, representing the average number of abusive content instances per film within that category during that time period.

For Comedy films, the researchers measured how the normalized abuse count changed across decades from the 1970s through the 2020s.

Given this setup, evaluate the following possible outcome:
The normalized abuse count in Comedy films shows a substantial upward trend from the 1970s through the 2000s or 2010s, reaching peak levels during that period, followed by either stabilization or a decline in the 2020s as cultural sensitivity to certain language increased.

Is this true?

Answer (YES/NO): YES